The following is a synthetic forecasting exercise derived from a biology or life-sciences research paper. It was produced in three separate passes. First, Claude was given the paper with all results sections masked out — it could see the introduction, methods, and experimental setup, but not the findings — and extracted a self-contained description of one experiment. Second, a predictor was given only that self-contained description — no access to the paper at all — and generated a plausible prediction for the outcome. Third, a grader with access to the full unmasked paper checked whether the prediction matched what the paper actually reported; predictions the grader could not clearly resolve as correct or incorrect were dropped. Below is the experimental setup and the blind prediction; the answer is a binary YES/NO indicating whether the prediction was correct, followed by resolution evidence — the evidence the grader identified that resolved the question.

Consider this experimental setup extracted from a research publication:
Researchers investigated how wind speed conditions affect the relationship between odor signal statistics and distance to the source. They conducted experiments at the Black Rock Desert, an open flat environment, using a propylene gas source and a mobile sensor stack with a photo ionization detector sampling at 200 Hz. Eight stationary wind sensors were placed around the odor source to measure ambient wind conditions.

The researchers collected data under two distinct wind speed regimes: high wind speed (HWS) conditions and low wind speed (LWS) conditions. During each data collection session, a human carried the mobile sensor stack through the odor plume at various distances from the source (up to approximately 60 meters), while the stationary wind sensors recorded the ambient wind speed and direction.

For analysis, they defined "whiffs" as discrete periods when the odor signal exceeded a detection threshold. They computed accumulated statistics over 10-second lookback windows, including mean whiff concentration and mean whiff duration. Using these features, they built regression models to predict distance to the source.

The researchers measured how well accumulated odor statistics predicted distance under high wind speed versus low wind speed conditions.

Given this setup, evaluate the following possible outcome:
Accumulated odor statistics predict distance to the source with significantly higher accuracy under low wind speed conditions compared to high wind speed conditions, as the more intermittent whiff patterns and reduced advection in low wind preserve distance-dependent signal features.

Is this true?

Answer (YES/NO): NO